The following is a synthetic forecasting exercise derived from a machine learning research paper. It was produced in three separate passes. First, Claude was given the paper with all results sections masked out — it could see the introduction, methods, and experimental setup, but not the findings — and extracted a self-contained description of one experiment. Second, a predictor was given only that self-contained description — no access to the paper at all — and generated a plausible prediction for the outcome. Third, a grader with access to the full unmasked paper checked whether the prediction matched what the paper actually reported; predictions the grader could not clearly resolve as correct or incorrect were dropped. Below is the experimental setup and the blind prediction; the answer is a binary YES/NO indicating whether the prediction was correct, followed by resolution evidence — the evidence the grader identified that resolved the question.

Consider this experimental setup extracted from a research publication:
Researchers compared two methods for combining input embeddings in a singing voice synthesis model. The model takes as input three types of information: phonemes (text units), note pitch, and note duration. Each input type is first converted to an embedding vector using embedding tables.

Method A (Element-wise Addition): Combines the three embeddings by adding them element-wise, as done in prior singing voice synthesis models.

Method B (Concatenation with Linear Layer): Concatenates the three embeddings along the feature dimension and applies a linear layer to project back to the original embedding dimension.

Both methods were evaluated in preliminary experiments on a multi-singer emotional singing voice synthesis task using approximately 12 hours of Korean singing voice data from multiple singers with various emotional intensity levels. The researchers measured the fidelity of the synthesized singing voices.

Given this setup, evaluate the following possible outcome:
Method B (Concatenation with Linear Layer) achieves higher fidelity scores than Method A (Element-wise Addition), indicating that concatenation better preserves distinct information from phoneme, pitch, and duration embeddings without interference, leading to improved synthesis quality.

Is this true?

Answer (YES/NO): YES